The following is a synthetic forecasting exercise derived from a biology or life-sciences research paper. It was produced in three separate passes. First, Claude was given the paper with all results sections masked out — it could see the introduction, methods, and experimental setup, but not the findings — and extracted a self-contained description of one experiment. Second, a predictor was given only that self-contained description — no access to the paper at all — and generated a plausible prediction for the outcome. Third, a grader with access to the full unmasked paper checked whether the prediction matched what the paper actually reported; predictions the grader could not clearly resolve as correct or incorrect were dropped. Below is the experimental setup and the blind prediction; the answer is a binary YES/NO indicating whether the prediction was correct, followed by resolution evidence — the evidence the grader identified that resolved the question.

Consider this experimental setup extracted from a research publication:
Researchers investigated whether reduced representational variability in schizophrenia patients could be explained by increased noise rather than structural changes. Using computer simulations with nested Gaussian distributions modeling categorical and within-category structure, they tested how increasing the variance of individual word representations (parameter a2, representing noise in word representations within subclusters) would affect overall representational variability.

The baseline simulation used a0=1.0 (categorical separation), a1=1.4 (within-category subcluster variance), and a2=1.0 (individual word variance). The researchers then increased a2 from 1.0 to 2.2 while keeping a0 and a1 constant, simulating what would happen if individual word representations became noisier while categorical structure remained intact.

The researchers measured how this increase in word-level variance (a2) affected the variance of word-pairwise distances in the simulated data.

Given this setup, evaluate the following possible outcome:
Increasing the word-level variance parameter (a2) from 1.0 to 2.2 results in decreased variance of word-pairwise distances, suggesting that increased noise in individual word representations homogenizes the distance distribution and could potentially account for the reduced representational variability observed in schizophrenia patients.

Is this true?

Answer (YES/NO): YES